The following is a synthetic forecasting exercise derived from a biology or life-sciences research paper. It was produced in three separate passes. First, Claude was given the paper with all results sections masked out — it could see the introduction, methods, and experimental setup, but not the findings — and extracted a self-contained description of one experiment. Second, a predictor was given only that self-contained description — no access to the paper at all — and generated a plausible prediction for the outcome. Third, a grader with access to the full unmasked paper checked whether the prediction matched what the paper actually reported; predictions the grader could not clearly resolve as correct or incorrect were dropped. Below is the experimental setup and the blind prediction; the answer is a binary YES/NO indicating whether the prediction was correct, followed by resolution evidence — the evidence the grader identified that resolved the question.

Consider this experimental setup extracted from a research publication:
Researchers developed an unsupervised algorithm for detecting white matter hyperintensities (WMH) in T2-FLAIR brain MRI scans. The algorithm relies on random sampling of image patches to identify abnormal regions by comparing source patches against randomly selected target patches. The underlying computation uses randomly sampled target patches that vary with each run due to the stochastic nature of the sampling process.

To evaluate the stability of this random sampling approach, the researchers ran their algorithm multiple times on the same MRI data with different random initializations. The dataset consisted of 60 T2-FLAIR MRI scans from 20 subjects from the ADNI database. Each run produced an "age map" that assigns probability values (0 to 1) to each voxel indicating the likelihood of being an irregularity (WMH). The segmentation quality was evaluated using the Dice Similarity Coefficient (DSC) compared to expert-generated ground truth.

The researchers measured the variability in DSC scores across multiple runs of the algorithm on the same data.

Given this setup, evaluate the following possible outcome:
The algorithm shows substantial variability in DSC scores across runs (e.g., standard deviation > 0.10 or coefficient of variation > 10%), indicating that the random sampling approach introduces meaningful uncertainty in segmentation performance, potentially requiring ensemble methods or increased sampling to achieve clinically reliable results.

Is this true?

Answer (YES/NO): NO